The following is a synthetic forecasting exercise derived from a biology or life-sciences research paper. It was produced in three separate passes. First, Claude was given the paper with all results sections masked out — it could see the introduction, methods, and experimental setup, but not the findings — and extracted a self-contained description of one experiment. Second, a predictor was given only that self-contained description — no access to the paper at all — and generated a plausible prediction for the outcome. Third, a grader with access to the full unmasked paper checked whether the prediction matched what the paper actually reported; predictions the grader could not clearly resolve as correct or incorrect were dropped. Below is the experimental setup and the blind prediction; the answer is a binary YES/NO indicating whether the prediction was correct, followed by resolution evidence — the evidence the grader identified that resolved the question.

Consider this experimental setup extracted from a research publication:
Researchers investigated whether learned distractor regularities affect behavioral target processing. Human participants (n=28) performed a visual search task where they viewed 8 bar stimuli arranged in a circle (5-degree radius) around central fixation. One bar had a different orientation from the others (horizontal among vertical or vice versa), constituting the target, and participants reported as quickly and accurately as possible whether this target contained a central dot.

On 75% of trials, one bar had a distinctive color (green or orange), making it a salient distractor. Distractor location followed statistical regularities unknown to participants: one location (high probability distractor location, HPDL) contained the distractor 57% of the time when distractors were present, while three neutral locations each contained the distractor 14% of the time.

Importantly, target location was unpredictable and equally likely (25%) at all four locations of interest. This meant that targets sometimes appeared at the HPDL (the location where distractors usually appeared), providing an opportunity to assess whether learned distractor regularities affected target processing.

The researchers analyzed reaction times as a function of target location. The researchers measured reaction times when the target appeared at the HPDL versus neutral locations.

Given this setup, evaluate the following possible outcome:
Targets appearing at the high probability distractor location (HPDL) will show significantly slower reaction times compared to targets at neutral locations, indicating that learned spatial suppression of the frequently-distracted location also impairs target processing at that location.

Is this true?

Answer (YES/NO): NO